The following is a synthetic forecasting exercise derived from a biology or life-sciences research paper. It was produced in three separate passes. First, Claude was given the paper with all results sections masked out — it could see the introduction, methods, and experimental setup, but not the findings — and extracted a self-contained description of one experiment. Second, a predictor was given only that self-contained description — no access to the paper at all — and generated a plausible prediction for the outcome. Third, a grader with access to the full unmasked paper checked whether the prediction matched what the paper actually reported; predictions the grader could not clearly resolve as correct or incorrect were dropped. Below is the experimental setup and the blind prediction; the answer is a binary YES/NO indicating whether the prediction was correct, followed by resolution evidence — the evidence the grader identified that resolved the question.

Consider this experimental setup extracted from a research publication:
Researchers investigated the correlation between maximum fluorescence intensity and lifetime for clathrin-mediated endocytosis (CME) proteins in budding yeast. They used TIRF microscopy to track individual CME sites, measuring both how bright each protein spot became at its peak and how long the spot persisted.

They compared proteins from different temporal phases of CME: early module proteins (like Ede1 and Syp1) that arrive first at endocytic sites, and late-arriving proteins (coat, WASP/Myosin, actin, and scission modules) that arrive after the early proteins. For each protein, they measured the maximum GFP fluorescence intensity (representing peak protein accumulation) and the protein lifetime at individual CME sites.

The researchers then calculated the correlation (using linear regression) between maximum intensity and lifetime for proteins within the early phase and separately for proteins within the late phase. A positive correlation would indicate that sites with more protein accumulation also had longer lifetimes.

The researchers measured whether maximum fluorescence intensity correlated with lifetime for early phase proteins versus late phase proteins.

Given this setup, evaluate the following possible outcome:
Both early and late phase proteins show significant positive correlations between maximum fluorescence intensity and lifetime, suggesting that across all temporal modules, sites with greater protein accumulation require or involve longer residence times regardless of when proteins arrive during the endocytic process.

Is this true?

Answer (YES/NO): NO